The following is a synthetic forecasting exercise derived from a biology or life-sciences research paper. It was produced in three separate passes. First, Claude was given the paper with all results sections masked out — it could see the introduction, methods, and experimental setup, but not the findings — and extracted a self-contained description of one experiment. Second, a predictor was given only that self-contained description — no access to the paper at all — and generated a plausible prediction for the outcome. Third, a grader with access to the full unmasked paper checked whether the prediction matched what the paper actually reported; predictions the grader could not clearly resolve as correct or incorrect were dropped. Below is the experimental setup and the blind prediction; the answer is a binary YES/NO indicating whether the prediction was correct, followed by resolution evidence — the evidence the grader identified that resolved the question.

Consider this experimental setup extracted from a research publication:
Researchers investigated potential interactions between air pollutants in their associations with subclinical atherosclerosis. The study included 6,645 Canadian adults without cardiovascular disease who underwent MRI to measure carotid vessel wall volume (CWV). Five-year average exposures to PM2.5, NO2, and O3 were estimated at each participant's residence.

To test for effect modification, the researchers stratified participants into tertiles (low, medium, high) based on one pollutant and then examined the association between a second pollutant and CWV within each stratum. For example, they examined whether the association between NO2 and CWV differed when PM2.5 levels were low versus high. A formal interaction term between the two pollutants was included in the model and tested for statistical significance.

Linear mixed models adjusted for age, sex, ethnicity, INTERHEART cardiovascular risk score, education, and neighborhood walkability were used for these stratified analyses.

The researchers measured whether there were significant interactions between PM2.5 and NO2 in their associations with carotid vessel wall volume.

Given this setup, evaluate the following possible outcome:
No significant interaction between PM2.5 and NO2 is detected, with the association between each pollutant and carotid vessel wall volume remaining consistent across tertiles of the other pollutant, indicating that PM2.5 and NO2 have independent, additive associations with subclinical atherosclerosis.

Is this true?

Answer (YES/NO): NO